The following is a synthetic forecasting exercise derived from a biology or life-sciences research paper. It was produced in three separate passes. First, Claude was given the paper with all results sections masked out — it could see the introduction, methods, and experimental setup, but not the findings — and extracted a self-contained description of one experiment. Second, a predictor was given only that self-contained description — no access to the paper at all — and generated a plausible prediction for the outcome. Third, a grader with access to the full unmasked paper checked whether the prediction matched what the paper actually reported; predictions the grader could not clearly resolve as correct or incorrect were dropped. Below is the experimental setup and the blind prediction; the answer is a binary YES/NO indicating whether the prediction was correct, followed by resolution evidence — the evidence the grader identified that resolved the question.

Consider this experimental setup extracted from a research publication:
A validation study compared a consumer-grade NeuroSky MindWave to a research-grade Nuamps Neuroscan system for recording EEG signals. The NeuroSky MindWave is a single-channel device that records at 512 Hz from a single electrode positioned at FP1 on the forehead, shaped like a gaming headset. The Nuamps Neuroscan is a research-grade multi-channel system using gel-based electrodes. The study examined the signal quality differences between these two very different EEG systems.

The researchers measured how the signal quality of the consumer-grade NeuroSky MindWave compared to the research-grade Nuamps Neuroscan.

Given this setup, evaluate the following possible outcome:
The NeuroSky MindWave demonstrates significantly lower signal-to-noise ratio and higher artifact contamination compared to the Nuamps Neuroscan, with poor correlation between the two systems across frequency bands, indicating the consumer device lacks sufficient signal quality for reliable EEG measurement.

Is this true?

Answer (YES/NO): NO